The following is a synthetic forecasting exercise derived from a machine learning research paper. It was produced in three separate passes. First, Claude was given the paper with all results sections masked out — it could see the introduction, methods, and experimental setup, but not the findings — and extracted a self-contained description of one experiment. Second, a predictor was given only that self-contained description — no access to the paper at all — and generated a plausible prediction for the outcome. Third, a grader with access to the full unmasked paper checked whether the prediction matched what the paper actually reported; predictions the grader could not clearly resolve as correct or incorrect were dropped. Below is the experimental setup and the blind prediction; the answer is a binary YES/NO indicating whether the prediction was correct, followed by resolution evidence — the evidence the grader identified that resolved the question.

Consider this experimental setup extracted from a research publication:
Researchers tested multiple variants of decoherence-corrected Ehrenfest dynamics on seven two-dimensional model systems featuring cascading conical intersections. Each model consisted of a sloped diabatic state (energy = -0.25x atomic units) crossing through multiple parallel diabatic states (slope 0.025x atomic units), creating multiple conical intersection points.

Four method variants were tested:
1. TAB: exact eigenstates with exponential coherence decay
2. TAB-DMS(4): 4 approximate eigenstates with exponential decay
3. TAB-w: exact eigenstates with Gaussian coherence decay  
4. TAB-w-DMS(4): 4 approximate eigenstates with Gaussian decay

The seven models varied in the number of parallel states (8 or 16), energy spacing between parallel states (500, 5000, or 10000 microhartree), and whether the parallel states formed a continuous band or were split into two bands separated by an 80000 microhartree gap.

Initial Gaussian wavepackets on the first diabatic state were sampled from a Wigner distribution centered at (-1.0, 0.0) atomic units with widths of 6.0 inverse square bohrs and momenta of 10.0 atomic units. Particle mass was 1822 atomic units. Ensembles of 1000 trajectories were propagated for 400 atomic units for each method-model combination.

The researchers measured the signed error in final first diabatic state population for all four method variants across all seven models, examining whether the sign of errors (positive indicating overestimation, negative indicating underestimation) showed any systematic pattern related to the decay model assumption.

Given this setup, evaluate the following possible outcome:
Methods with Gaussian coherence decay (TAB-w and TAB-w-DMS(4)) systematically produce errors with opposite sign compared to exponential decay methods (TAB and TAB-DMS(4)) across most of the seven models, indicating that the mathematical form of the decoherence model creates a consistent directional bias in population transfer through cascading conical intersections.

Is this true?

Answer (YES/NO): NO